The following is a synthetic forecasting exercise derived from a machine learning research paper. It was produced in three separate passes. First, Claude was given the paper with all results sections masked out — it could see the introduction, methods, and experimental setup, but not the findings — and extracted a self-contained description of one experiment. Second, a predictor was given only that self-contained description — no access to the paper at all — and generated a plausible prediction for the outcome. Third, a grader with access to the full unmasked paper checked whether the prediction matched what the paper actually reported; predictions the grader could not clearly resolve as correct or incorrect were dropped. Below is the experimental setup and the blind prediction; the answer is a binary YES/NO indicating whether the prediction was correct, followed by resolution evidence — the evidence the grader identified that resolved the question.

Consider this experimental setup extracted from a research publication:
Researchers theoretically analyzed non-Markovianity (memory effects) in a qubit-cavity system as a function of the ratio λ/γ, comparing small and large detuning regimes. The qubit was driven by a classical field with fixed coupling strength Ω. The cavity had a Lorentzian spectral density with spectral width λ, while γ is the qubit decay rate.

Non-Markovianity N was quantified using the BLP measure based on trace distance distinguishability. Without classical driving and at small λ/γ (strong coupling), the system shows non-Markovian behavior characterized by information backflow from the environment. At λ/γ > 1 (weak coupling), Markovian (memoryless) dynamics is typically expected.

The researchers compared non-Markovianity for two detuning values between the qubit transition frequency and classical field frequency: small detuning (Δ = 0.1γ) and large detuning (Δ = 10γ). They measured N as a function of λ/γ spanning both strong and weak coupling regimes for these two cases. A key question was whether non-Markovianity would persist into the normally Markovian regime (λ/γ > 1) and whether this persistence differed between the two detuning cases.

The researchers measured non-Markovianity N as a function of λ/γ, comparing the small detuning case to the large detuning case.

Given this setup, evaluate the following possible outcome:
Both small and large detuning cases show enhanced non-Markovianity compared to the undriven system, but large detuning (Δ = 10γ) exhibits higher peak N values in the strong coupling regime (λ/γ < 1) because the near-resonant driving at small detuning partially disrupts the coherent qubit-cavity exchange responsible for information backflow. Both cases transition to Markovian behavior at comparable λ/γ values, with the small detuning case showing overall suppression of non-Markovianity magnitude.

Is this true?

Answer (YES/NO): NO